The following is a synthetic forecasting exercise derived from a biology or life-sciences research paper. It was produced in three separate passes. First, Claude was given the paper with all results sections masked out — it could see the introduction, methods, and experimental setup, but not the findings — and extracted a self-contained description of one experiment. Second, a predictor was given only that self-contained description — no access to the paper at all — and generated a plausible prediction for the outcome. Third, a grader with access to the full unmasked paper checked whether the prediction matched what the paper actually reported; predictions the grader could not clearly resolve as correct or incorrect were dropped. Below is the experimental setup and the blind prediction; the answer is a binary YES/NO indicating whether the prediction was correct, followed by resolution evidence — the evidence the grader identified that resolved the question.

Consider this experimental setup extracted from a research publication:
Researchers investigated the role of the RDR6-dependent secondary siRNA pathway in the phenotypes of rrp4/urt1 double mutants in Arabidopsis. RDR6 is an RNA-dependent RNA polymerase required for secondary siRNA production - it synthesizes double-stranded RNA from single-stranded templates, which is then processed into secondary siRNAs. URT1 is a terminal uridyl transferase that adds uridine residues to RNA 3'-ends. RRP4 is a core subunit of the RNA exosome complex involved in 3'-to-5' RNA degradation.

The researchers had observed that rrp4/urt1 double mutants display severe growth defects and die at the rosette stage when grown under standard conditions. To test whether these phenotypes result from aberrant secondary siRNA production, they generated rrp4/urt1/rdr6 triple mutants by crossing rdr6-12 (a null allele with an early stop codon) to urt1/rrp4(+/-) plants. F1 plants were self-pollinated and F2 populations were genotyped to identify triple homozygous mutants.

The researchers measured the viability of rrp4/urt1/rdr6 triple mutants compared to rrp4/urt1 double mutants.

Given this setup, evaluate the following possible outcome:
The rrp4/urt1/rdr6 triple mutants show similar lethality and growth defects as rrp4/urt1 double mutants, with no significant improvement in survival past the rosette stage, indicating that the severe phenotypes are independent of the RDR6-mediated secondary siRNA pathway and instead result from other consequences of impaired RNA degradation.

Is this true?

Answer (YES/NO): NO